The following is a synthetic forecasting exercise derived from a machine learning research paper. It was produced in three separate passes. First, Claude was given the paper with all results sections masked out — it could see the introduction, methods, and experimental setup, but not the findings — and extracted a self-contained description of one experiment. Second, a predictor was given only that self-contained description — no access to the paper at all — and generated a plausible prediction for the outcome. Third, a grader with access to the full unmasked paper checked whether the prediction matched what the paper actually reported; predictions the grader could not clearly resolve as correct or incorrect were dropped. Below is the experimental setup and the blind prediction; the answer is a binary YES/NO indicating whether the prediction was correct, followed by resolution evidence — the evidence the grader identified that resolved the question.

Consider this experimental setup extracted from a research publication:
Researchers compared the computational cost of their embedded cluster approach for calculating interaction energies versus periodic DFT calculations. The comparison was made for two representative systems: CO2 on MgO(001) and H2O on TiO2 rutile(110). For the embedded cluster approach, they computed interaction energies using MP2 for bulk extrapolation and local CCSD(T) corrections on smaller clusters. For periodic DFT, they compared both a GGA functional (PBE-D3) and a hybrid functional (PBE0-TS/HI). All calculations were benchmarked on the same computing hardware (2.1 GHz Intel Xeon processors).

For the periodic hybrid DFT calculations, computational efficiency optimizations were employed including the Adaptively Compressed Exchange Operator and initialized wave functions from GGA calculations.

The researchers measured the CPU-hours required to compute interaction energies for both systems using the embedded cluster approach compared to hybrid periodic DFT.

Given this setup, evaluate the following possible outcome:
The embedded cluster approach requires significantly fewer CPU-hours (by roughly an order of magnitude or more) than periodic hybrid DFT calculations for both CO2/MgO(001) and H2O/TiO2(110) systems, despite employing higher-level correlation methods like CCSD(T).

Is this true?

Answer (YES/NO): NO